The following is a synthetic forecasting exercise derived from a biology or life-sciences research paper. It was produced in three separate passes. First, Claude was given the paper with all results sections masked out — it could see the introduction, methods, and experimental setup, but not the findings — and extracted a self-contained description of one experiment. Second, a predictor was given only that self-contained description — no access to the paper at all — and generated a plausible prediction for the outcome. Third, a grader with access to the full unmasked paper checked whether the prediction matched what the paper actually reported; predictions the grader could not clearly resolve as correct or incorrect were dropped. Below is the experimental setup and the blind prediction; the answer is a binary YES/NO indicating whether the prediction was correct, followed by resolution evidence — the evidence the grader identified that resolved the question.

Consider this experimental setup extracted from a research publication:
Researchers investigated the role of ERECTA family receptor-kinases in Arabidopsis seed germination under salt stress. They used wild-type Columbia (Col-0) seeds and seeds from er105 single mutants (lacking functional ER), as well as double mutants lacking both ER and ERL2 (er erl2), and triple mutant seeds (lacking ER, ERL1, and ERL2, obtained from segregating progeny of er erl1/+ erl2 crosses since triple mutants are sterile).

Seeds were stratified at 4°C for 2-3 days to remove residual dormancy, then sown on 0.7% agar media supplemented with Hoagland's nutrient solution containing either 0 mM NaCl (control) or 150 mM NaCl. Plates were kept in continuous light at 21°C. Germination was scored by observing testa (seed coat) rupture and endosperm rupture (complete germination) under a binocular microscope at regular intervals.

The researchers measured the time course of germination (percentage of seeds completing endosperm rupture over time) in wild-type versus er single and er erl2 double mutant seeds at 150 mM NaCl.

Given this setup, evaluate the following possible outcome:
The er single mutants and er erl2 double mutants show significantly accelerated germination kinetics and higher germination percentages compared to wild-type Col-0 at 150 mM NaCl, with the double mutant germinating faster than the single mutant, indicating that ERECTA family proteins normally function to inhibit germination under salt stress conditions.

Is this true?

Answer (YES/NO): NO